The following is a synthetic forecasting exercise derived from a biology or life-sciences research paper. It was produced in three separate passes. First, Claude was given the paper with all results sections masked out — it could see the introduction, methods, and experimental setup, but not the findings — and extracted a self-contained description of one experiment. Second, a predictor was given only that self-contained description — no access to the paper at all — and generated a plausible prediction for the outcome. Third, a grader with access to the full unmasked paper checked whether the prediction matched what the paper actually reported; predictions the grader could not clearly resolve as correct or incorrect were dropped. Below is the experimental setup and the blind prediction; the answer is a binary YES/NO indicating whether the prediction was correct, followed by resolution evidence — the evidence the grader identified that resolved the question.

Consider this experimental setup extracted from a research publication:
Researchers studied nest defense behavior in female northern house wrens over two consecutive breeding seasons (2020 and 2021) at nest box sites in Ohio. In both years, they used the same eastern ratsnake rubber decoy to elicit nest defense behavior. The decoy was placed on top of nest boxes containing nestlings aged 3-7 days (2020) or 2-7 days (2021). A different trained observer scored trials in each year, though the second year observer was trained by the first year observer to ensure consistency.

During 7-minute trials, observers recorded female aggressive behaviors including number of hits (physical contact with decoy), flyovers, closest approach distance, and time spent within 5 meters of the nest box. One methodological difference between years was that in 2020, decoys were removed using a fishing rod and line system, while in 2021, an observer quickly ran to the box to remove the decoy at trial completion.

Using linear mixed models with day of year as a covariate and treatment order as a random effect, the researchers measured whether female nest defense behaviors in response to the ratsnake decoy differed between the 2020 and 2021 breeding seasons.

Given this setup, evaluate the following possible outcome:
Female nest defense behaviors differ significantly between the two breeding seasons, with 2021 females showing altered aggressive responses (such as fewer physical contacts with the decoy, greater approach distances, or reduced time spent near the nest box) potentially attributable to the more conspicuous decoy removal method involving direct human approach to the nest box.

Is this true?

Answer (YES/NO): NO